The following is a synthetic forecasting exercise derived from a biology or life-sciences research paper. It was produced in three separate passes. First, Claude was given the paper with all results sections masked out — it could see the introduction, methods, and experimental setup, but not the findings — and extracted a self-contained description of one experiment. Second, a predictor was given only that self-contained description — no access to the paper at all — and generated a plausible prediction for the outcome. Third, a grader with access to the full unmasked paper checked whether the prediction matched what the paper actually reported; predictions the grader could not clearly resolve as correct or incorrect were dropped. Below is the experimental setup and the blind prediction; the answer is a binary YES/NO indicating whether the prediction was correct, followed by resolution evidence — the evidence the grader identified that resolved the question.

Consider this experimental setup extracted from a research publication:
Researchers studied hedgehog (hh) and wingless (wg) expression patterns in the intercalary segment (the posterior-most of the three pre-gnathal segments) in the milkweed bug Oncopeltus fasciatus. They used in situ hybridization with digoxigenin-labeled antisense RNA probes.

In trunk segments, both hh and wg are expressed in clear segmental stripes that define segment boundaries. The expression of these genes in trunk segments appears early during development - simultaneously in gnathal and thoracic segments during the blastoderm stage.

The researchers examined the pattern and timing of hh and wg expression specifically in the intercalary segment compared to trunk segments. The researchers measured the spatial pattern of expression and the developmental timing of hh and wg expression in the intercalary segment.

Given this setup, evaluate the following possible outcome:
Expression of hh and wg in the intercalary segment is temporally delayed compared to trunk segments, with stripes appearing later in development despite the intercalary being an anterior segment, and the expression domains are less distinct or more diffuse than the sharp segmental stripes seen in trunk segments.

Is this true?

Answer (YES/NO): NO